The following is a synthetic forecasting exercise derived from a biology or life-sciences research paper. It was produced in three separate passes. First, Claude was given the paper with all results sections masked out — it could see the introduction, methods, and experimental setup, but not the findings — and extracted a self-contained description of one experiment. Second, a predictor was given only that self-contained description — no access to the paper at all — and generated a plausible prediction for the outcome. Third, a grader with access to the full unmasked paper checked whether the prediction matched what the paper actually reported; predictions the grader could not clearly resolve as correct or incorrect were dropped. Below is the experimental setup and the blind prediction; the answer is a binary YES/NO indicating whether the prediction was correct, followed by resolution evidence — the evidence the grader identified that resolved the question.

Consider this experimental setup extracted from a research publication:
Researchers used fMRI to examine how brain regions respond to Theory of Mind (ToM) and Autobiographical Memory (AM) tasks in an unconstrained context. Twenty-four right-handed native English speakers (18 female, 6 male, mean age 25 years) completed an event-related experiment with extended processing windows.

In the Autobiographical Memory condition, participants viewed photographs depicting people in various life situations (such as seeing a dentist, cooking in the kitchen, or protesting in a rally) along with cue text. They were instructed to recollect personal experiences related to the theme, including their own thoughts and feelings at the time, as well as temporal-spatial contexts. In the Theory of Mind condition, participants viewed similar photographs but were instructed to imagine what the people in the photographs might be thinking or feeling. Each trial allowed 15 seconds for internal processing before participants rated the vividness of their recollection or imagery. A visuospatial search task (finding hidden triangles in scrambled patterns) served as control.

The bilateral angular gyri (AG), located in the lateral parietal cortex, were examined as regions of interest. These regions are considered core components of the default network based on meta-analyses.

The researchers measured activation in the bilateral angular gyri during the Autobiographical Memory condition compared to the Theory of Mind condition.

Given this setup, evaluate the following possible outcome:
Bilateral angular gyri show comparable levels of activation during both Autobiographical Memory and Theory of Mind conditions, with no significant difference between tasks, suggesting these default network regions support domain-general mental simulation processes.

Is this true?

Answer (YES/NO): NO